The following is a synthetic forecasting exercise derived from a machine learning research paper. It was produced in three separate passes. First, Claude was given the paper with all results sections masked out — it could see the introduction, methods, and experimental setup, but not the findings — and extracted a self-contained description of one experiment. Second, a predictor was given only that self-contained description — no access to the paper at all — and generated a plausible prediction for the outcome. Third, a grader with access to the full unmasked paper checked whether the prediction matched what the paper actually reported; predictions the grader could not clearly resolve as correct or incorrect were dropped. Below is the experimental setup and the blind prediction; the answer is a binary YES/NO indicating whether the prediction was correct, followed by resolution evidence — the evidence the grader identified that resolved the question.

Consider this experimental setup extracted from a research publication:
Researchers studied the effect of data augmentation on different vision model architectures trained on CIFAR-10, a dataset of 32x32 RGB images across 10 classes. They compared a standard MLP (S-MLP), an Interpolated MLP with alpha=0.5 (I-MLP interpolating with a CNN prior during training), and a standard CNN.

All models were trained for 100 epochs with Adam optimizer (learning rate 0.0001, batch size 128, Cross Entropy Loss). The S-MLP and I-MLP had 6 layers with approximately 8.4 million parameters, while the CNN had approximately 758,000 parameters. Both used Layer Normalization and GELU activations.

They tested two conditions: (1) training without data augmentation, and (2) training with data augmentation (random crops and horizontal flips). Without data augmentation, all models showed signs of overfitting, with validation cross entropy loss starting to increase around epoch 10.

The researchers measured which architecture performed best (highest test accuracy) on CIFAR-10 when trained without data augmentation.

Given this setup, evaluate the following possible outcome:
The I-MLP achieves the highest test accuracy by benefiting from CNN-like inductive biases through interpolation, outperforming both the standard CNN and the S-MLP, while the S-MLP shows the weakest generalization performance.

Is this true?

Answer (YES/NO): NO